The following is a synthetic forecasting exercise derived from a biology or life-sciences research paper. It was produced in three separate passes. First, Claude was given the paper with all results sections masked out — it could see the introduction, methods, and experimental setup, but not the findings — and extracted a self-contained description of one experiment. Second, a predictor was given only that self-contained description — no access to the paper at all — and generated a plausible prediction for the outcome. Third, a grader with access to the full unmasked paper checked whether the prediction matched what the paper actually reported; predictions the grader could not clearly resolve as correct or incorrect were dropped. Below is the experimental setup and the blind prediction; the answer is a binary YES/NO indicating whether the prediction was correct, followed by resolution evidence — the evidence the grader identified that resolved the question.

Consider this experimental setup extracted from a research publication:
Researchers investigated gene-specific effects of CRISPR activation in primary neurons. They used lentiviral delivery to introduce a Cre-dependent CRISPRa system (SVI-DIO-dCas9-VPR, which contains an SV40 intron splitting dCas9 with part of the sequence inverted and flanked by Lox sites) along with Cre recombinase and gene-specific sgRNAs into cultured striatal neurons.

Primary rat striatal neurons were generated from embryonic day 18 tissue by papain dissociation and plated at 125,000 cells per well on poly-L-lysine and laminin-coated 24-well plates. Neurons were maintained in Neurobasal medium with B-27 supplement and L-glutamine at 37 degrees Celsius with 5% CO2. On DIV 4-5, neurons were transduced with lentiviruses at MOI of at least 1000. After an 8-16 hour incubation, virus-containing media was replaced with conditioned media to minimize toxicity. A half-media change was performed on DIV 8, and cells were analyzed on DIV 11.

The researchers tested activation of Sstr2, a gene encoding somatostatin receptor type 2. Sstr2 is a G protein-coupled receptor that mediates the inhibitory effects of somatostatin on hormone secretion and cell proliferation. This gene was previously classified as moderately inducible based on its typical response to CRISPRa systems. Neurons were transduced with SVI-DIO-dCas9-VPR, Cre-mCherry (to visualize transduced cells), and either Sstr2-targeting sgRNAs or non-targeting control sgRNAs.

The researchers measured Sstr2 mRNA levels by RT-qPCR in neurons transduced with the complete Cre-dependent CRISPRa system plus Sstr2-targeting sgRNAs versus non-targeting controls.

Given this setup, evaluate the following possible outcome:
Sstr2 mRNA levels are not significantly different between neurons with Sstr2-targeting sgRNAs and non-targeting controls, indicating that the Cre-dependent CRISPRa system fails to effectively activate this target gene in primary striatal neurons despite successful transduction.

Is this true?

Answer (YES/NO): NO